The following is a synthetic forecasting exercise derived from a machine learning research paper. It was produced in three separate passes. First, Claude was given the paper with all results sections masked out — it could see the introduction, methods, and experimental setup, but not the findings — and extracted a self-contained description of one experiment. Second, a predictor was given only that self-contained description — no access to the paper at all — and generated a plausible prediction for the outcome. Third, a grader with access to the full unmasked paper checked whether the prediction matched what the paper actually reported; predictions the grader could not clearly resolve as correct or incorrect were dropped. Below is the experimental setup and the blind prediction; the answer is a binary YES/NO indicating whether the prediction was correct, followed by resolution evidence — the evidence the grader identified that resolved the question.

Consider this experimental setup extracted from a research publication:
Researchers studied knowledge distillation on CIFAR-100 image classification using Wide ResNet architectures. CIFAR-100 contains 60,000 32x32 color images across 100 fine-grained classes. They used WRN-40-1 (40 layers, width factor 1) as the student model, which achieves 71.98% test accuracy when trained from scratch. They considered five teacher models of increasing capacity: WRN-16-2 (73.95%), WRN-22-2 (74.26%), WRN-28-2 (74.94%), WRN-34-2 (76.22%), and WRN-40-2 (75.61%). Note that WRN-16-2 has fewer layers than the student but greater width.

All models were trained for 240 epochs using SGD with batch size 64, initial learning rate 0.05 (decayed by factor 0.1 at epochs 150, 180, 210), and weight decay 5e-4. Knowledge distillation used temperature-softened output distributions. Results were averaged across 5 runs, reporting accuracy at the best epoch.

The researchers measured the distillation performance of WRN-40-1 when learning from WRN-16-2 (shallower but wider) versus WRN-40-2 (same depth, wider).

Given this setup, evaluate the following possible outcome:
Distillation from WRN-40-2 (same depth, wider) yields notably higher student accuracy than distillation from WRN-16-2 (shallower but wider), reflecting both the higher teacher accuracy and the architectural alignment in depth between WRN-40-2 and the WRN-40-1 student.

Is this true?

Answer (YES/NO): NO